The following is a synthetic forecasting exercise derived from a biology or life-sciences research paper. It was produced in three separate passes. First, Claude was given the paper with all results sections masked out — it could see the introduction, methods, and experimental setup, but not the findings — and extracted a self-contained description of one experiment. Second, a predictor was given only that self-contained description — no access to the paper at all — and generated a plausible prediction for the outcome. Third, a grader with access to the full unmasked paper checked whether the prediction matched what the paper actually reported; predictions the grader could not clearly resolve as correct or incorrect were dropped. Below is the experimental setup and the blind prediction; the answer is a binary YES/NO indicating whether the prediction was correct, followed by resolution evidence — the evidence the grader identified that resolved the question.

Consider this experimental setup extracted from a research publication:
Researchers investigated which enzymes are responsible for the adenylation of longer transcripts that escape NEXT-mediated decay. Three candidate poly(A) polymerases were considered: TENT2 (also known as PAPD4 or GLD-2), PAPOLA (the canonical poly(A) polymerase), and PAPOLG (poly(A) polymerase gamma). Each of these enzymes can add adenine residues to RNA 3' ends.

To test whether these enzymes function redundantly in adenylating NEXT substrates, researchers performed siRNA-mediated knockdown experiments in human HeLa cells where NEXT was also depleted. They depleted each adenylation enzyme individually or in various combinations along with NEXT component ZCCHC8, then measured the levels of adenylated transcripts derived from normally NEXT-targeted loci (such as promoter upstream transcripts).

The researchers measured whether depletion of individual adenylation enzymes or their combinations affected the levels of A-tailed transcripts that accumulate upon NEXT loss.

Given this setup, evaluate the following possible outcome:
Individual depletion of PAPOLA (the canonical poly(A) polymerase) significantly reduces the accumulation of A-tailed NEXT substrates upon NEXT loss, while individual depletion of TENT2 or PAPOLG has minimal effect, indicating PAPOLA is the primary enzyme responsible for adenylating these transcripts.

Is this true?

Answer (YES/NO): NO